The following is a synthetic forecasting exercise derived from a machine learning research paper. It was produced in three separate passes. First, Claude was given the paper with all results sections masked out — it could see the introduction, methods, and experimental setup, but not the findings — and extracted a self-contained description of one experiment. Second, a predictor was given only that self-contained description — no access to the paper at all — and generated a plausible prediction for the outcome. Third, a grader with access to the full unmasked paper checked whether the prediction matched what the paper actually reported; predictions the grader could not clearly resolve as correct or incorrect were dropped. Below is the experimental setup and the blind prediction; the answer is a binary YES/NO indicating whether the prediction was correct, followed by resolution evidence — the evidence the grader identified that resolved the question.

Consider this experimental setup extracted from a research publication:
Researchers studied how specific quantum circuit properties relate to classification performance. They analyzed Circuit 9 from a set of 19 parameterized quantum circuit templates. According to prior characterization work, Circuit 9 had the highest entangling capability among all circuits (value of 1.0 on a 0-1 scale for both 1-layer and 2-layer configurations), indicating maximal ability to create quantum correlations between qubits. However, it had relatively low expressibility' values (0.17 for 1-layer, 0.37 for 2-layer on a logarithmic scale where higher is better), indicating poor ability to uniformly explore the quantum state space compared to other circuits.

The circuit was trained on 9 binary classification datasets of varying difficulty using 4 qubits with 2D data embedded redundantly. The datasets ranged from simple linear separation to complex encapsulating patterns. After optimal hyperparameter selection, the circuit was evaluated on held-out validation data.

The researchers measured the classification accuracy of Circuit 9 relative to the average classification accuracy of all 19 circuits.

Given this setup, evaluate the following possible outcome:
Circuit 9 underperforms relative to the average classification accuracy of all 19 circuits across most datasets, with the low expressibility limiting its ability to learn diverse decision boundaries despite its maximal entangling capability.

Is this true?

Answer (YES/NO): YES